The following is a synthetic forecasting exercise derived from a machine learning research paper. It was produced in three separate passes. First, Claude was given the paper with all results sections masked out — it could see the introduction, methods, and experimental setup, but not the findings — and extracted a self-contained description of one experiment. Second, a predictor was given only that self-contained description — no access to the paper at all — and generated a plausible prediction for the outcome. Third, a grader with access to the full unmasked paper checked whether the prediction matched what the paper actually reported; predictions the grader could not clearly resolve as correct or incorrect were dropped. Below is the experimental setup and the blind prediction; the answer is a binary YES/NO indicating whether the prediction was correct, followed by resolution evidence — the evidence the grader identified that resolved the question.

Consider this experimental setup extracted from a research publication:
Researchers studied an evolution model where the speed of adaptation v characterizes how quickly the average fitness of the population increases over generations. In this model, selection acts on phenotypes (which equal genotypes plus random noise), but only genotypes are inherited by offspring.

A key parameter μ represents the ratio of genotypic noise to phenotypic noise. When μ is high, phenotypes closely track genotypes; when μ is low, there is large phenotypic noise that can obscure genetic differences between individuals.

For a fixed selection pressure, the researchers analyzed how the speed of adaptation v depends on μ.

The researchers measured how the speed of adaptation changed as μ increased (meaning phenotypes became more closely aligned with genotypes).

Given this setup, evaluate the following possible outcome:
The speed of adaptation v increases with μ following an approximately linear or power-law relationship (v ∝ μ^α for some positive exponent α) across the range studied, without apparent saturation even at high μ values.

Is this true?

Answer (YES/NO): NO